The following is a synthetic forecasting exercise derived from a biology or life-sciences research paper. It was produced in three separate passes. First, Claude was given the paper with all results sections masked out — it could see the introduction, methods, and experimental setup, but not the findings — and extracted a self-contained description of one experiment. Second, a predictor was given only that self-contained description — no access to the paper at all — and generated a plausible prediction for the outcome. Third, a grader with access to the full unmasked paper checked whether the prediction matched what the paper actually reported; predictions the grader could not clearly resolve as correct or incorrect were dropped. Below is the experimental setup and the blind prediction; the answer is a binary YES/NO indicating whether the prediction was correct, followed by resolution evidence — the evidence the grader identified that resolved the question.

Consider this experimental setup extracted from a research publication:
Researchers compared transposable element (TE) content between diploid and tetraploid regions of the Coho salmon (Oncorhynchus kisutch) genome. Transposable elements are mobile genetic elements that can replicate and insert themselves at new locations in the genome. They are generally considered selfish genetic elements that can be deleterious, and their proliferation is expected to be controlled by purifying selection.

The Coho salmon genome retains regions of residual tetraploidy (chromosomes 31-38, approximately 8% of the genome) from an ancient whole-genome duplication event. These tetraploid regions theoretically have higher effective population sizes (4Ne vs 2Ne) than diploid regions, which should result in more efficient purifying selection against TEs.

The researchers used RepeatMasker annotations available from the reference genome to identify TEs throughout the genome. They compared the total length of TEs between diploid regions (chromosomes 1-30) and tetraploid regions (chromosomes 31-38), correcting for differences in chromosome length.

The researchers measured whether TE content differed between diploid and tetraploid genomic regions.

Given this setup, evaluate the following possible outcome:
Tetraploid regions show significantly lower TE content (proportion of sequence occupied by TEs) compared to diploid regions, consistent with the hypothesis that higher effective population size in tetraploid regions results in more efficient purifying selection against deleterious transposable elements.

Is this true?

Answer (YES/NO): NO